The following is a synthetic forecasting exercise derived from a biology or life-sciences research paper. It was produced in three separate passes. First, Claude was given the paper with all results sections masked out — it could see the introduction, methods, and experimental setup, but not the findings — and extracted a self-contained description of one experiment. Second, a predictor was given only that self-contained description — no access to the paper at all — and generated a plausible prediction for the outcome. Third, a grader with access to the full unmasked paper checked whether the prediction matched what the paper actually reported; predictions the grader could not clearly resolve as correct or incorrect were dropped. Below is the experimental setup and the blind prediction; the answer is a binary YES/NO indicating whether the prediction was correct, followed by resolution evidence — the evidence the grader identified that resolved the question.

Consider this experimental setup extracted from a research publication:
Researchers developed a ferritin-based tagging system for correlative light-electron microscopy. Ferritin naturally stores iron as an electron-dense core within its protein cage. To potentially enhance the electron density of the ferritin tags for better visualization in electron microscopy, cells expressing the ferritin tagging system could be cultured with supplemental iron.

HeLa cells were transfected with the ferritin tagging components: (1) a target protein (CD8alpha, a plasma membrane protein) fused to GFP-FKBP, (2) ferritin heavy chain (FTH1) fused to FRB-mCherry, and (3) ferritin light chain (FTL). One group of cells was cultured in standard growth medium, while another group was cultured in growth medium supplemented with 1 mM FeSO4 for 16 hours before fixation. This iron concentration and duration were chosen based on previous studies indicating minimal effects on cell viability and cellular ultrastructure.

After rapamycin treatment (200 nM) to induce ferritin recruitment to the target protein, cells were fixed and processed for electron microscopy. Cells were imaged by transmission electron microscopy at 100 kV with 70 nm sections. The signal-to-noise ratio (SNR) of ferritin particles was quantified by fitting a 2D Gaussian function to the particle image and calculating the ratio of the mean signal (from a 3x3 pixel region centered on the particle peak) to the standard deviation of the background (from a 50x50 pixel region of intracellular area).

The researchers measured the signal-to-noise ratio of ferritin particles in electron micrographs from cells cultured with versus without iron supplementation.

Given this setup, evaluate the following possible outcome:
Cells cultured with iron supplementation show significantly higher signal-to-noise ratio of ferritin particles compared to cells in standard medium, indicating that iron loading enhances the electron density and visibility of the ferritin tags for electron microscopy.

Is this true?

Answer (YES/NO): YES